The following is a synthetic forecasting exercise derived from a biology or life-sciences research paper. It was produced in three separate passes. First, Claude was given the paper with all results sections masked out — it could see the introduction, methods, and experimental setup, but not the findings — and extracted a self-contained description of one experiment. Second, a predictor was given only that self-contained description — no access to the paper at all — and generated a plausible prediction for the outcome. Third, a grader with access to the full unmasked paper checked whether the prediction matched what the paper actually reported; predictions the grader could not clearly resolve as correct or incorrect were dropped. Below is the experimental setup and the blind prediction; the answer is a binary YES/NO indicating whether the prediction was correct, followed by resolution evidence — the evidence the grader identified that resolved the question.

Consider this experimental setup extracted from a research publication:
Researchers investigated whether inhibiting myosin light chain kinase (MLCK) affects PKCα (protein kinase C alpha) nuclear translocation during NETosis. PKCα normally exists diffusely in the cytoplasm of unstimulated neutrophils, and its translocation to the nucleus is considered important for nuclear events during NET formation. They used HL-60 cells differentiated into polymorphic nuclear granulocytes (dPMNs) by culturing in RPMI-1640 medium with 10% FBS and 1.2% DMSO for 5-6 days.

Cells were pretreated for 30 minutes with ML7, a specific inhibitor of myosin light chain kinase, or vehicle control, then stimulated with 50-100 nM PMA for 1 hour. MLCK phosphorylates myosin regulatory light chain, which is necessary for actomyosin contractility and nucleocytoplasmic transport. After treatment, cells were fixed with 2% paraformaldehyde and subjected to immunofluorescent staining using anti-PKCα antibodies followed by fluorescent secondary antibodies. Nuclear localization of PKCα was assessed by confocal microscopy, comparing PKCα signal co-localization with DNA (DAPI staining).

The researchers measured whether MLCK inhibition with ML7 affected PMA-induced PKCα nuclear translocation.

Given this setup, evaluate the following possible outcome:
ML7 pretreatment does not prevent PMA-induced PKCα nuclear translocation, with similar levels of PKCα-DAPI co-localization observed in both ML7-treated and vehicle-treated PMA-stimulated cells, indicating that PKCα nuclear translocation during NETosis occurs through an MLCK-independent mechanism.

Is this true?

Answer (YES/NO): NO